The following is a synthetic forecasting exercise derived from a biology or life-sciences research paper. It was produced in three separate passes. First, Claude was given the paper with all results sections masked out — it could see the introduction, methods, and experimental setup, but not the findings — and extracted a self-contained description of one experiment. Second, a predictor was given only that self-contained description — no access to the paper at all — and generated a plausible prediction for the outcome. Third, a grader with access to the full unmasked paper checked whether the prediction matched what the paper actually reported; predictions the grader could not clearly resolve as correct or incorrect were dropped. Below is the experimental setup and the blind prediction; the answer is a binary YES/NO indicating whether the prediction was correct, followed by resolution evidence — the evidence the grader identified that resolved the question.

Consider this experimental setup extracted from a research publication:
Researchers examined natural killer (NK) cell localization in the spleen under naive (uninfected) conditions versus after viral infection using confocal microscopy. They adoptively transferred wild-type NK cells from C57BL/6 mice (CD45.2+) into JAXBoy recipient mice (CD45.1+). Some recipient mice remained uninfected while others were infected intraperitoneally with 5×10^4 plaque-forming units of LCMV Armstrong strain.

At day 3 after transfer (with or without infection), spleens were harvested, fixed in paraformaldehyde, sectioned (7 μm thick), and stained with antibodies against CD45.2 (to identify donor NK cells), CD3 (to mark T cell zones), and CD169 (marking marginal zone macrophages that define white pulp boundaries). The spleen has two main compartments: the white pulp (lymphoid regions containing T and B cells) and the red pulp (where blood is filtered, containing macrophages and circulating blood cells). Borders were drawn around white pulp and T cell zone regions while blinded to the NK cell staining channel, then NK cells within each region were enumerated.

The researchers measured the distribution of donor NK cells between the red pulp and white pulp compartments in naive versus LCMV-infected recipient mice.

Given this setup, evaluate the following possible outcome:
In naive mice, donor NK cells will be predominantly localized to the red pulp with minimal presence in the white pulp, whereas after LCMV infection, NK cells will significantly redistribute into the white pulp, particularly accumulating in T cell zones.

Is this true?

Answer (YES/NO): YES